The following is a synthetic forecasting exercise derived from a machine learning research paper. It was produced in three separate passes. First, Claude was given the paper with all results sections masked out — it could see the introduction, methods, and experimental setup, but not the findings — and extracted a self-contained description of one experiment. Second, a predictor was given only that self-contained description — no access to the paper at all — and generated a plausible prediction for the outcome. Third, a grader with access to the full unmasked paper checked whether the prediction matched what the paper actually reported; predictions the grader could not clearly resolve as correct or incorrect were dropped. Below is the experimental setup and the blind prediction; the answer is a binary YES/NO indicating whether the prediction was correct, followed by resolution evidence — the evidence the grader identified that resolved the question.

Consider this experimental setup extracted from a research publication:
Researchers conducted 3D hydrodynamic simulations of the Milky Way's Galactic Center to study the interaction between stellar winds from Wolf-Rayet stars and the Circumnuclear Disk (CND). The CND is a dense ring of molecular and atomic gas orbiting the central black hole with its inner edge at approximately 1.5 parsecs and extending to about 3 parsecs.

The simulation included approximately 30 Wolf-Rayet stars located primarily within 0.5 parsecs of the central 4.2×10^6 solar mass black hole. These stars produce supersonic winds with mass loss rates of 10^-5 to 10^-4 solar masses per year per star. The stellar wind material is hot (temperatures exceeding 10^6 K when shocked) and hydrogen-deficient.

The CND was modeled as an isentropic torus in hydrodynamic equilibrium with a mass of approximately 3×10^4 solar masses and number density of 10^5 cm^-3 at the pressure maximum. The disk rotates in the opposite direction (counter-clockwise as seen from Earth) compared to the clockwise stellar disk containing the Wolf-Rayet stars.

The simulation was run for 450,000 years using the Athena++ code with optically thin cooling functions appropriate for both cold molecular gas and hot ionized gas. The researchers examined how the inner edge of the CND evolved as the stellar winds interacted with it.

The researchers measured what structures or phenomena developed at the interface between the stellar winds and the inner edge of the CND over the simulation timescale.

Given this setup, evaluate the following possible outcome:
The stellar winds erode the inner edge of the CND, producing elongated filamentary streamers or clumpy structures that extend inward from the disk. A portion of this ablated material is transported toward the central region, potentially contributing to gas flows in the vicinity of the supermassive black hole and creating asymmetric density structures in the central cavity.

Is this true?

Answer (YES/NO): NO